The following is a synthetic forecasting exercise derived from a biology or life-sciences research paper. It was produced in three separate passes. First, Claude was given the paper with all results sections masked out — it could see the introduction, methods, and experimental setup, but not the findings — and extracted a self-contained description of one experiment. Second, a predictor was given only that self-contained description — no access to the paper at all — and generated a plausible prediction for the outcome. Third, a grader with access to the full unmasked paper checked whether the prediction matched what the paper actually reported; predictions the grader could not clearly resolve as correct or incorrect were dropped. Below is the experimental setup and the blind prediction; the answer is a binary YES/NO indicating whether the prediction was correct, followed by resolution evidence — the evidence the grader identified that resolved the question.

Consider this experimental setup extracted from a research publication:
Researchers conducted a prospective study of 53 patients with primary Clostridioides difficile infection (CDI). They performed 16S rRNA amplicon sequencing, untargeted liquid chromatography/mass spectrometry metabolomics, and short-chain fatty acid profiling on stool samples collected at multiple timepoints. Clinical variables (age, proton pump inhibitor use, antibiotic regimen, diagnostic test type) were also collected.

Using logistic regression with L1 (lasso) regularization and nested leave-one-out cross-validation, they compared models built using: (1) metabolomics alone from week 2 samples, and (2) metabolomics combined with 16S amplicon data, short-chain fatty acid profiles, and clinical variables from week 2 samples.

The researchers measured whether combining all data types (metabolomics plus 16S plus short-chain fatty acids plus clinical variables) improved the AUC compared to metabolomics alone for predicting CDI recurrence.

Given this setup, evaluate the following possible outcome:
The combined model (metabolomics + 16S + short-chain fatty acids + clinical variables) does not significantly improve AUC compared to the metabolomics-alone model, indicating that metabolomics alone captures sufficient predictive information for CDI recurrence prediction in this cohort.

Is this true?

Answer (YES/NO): YES